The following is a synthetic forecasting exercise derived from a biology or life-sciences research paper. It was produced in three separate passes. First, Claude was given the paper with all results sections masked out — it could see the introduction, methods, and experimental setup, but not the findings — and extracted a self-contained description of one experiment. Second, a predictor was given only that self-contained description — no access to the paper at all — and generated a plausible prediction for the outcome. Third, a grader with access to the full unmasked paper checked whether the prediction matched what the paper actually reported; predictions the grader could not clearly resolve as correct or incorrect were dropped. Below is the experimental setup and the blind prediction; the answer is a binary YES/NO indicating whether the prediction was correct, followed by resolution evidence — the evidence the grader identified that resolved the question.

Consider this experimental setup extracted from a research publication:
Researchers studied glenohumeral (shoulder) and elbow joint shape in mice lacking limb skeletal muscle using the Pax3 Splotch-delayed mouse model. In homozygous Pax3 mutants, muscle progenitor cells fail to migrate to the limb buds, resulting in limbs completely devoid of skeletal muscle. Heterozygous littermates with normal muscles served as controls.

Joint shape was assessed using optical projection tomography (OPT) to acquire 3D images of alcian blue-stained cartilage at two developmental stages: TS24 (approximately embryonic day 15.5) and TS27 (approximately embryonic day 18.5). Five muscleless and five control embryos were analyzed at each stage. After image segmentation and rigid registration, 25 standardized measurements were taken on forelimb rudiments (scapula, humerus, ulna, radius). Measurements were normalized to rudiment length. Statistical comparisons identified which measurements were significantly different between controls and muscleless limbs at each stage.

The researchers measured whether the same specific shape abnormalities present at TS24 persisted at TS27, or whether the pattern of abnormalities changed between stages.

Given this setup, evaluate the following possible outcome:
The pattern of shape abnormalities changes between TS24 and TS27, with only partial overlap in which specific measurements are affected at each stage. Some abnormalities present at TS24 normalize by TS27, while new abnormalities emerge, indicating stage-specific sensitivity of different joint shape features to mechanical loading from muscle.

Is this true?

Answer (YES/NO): YES